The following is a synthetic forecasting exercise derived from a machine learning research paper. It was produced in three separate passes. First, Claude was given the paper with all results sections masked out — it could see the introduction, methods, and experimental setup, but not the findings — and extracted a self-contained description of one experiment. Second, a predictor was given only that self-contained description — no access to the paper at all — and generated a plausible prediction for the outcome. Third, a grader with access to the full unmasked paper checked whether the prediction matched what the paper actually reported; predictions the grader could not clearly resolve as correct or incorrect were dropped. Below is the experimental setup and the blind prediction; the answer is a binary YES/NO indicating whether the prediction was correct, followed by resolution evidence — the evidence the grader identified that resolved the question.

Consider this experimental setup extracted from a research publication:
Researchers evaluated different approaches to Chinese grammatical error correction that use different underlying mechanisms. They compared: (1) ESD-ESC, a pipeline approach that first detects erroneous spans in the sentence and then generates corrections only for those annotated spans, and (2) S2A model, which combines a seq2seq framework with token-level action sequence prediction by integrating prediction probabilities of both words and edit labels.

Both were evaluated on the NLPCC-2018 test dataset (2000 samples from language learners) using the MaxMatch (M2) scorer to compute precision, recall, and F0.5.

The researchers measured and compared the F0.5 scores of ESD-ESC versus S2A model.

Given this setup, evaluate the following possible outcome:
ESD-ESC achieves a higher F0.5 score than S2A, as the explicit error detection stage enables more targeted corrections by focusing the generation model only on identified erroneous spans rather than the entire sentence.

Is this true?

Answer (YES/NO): NO